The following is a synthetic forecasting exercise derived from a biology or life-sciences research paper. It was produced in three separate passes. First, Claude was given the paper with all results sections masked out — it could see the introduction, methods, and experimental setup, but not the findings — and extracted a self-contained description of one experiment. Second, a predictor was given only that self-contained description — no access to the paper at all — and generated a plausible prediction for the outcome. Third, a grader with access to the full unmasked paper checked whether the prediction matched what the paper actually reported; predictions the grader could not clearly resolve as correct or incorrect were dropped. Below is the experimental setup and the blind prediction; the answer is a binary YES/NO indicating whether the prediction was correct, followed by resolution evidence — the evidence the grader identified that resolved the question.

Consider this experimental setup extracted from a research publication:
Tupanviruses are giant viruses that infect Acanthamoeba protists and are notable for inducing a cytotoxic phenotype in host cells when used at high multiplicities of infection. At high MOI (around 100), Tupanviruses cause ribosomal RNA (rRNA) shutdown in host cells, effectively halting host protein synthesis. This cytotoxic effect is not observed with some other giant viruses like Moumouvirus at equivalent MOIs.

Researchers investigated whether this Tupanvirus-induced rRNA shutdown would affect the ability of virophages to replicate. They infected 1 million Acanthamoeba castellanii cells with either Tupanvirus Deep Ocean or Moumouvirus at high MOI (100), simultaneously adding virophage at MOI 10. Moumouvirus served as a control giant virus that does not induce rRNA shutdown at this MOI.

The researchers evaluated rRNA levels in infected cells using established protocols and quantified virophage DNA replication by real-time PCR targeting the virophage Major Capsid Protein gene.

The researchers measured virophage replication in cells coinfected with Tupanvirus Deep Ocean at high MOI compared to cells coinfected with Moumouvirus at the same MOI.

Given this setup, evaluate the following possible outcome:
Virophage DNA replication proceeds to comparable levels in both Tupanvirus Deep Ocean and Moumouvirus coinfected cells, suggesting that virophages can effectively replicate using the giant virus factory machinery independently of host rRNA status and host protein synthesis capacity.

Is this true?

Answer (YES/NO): NO